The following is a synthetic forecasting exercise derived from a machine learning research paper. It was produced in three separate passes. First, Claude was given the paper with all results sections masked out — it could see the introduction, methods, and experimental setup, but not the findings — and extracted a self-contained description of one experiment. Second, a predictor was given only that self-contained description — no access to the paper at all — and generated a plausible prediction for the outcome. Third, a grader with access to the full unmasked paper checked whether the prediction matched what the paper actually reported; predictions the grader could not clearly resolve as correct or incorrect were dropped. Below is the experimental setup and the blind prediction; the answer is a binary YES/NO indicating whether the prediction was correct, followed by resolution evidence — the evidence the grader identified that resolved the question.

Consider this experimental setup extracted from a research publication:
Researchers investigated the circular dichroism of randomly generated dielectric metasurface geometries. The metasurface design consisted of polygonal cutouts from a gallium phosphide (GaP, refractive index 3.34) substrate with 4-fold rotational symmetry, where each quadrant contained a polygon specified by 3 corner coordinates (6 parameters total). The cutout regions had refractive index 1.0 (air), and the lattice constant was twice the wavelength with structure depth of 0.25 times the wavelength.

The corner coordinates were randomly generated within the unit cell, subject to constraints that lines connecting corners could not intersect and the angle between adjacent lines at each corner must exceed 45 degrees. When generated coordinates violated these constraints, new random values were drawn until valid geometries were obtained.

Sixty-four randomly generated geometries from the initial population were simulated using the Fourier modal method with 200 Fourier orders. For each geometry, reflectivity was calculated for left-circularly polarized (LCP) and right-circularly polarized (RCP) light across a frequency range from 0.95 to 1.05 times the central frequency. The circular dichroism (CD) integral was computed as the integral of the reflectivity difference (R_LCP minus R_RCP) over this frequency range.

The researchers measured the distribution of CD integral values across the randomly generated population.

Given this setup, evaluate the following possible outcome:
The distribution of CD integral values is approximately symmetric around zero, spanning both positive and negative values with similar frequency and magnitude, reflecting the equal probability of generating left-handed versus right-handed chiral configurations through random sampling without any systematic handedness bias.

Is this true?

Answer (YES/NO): YES